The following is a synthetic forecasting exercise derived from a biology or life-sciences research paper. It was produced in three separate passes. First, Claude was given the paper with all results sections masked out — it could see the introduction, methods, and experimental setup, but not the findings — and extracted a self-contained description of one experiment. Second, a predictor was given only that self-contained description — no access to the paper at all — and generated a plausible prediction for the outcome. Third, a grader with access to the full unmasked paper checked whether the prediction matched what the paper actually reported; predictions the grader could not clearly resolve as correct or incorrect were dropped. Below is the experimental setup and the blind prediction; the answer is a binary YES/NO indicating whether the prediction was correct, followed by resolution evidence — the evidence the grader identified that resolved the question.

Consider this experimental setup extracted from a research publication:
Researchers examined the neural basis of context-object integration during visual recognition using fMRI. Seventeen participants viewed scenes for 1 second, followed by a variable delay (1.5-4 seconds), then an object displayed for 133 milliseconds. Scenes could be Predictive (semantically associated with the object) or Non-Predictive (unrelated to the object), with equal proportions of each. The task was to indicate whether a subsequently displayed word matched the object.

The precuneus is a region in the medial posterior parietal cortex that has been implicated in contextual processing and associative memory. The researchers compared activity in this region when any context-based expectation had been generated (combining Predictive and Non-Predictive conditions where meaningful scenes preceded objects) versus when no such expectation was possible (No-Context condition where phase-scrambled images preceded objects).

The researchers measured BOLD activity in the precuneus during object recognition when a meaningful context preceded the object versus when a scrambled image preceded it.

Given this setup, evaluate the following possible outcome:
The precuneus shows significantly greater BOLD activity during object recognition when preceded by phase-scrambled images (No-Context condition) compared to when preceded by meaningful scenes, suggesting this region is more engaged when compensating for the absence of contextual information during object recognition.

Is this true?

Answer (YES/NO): NO